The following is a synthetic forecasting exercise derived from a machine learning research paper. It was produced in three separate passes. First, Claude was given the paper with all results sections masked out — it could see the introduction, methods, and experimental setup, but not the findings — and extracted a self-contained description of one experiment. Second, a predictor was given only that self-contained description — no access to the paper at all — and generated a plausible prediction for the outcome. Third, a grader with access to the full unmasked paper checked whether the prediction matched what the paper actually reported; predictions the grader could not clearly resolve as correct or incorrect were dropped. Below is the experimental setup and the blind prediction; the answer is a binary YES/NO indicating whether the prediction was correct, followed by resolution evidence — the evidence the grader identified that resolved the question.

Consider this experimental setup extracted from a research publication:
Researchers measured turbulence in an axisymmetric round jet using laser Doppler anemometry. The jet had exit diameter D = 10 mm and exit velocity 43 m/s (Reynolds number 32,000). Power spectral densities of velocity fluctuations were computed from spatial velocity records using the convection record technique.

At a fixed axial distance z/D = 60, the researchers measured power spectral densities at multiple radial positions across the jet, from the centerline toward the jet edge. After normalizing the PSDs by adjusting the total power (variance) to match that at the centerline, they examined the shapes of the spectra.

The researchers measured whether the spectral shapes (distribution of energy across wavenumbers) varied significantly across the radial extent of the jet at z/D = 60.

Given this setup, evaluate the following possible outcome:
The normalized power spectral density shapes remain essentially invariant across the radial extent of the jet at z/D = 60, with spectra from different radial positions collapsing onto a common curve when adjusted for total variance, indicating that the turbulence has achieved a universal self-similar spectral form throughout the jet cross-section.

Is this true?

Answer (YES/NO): YES